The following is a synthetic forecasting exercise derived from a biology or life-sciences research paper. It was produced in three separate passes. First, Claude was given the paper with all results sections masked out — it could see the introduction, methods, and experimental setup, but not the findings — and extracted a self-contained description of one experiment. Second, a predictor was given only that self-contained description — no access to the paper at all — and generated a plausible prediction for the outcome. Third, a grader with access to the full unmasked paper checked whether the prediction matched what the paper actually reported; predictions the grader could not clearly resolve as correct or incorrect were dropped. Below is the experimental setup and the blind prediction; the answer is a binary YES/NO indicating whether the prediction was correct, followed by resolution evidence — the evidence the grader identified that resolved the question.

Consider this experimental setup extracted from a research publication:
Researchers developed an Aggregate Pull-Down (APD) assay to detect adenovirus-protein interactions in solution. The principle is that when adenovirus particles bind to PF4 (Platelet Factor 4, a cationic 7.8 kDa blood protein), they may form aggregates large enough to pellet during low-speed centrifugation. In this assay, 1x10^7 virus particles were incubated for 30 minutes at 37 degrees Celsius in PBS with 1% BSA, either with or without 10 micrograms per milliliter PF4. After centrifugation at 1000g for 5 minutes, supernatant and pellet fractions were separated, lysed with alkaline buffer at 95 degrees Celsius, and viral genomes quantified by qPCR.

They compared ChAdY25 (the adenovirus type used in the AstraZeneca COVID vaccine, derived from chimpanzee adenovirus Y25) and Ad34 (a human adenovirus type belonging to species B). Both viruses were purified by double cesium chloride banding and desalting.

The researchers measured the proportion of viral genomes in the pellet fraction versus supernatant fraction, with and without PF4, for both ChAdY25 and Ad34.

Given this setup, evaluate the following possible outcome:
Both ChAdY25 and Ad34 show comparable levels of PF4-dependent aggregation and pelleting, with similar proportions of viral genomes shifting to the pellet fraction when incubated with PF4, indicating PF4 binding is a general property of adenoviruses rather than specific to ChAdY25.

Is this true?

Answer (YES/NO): NO